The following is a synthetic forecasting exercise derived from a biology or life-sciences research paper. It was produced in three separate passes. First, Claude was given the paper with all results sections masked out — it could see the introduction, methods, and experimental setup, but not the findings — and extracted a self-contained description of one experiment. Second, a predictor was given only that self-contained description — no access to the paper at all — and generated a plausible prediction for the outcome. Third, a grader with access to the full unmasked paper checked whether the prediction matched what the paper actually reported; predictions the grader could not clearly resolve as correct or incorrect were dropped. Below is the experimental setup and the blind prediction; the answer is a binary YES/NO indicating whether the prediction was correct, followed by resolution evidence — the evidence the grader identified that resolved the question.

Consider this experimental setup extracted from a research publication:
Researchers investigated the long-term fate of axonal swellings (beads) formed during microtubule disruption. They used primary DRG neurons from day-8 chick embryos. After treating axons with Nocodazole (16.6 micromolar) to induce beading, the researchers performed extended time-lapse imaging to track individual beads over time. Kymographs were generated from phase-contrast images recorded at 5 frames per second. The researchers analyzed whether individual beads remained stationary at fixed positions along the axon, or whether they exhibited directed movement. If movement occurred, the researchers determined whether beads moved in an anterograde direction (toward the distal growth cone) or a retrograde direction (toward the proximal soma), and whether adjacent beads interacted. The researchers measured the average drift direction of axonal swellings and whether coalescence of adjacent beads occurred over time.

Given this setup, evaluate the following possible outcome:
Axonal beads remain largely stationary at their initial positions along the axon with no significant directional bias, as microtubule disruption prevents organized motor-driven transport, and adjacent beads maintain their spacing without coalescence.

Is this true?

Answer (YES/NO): NO